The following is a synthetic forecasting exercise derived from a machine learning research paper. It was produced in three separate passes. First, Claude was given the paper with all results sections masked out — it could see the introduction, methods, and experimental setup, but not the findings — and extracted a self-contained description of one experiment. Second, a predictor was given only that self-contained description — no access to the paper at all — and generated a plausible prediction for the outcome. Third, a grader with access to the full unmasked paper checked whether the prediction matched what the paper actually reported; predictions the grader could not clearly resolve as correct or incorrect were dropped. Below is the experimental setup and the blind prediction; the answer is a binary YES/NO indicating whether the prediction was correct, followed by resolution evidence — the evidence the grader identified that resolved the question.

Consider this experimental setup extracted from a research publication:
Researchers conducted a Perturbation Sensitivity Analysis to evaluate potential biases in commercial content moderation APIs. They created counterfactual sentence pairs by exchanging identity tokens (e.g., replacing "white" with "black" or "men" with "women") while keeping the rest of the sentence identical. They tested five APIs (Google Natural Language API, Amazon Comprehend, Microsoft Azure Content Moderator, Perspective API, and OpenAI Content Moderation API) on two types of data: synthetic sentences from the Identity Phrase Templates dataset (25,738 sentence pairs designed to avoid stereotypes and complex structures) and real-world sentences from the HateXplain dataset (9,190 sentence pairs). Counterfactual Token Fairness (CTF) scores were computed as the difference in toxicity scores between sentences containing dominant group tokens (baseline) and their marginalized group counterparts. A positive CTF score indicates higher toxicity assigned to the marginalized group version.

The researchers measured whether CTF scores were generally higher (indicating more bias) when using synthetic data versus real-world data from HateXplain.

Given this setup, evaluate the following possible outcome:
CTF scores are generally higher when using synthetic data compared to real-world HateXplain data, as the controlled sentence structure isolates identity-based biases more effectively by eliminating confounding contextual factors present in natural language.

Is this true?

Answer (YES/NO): YES